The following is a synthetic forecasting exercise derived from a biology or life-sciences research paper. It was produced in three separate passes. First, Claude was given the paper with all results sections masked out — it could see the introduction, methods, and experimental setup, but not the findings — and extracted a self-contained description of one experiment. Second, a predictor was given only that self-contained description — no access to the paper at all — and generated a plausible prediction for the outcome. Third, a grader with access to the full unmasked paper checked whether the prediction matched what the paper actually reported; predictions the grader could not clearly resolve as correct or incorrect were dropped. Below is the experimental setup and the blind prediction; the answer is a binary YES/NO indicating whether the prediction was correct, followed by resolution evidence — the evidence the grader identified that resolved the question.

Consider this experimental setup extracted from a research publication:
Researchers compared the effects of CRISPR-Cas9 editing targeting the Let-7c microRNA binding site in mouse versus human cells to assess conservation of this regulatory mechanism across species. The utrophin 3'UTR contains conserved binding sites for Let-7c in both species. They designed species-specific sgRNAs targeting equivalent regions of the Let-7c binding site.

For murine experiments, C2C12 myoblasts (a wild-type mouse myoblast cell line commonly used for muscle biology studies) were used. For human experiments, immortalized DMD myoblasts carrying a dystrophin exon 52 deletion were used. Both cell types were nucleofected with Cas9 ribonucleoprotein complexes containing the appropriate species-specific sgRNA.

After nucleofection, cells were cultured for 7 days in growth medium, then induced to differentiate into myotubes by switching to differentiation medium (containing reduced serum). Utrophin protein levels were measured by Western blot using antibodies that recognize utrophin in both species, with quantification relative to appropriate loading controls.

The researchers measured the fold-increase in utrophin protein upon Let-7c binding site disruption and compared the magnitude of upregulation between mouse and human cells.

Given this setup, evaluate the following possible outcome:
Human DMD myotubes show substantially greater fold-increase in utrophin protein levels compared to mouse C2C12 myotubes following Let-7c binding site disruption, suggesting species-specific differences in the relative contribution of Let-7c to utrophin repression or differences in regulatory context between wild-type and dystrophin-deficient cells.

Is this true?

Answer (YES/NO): NO